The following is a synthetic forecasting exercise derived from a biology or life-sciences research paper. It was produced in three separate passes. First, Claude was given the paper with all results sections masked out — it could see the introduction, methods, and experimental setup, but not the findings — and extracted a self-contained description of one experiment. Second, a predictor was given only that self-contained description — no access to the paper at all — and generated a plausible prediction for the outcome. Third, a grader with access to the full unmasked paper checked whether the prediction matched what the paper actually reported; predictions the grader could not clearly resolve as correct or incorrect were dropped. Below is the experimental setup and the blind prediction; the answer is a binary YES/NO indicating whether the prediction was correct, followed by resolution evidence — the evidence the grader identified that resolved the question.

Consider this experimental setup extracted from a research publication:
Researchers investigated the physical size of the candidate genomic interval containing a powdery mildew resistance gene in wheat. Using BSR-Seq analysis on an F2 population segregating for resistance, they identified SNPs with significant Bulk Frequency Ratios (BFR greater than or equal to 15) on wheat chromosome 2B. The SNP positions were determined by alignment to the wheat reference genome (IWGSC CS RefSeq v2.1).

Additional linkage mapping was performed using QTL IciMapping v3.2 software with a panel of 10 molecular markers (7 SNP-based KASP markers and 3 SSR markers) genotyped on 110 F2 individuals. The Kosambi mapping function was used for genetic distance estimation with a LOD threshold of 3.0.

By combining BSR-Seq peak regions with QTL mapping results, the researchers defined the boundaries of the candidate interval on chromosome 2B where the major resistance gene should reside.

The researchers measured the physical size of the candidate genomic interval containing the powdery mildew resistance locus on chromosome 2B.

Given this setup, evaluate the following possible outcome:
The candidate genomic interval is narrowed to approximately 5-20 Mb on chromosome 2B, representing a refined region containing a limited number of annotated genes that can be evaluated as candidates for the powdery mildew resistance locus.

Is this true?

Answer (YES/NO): NO